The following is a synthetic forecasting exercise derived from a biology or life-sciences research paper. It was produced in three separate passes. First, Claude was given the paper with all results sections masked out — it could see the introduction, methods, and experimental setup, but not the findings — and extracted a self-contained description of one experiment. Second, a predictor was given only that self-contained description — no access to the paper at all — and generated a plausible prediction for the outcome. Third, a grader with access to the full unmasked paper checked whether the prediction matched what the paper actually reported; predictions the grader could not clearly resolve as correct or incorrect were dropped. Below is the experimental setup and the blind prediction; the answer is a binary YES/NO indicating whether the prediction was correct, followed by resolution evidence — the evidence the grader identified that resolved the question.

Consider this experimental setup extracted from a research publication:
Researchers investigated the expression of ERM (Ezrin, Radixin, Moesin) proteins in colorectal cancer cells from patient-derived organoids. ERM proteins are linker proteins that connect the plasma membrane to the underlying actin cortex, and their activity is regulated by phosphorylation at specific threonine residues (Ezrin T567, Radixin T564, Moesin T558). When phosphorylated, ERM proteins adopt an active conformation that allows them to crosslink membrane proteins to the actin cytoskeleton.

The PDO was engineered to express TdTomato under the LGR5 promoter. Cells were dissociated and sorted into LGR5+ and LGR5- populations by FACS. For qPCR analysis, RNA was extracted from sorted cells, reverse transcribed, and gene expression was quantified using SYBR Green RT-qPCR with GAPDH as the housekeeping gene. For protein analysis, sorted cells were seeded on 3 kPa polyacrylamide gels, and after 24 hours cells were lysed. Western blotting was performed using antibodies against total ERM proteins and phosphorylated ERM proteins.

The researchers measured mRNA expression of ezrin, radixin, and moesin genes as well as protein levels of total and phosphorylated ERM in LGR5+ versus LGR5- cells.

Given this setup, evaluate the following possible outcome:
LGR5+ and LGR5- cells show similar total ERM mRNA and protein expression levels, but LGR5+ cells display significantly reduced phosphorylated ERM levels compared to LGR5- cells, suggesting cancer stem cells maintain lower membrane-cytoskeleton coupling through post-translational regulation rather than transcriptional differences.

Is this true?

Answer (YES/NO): NO